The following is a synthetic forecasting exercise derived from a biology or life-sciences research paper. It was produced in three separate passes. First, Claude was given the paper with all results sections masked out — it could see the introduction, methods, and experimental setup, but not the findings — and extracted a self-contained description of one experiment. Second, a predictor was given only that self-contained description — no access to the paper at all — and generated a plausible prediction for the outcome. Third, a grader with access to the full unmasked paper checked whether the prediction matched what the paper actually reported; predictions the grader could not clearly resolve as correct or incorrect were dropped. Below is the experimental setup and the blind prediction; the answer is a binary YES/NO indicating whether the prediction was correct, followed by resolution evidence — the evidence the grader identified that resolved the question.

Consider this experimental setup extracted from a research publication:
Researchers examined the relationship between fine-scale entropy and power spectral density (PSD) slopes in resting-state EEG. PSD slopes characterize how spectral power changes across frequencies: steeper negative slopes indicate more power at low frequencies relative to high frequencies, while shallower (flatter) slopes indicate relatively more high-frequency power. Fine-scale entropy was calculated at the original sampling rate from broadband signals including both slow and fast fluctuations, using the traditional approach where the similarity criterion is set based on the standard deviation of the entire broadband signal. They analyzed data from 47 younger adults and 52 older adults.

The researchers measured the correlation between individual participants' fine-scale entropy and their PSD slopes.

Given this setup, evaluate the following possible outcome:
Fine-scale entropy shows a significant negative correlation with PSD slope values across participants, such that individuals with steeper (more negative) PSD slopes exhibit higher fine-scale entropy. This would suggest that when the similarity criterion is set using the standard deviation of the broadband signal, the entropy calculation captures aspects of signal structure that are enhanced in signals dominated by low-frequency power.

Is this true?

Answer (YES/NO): NO